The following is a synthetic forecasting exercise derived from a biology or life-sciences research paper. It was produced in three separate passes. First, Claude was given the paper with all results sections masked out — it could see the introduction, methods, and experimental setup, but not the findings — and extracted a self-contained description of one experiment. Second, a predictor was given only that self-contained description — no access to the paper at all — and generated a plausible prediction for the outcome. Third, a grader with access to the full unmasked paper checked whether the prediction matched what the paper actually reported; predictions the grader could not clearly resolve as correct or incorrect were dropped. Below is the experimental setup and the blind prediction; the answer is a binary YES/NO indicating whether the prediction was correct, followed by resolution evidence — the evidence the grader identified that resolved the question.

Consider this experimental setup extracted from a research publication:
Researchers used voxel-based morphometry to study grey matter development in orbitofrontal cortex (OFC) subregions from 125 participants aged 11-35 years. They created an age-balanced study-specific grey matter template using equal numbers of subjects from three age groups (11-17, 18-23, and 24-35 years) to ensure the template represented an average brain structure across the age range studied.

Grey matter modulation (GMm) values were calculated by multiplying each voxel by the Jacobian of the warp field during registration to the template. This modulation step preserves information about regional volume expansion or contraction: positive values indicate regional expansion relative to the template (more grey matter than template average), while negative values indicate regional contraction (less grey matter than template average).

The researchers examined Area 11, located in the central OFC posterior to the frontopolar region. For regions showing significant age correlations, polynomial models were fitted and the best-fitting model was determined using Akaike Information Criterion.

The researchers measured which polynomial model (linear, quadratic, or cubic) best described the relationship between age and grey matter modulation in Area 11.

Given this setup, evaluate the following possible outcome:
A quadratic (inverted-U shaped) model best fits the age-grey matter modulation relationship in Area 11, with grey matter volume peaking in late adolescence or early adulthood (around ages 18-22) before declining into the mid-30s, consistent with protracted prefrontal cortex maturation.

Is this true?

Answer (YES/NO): NO